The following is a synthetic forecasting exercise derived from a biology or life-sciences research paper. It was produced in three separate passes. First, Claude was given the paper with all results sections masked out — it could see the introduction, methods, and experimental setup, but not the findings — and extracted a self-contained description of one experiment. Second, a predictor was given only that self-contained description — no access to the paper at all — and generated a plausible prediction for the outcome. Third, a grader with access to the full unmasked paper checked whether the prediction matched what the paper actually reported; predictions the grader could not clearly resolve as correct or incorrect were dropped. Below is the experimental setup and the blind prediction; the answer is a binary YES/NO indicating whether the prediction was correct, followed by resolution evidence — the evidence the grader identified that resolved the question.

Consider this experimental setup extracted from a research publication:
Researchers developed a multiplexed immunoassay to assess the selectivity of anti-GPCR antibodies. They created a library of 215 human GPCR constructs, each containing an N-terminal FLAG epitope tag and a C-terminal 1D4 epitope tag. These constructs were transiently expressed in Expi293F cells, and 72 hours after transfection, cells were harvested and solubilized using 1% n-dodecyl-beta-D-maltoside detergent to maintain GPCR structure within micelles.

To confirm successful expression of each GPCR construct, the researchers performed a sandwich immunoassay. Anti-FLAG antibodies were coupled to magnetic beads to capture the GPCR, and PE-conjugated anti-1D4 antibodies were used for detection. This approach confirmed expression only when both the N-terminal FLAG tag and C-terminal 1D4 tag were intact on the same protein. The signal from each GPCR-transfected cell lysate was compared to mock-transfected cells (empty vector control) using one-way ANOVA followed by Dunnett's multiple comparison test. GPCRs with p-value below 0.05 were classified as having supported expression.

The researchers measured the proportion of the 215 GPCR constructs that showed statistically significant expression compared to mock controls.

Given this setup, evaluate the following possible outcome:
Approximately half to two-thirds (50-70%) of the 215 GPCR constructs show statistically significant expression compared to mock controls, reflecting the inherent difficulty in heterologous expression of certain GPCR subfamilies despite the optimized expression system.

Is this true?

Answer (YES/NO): NO